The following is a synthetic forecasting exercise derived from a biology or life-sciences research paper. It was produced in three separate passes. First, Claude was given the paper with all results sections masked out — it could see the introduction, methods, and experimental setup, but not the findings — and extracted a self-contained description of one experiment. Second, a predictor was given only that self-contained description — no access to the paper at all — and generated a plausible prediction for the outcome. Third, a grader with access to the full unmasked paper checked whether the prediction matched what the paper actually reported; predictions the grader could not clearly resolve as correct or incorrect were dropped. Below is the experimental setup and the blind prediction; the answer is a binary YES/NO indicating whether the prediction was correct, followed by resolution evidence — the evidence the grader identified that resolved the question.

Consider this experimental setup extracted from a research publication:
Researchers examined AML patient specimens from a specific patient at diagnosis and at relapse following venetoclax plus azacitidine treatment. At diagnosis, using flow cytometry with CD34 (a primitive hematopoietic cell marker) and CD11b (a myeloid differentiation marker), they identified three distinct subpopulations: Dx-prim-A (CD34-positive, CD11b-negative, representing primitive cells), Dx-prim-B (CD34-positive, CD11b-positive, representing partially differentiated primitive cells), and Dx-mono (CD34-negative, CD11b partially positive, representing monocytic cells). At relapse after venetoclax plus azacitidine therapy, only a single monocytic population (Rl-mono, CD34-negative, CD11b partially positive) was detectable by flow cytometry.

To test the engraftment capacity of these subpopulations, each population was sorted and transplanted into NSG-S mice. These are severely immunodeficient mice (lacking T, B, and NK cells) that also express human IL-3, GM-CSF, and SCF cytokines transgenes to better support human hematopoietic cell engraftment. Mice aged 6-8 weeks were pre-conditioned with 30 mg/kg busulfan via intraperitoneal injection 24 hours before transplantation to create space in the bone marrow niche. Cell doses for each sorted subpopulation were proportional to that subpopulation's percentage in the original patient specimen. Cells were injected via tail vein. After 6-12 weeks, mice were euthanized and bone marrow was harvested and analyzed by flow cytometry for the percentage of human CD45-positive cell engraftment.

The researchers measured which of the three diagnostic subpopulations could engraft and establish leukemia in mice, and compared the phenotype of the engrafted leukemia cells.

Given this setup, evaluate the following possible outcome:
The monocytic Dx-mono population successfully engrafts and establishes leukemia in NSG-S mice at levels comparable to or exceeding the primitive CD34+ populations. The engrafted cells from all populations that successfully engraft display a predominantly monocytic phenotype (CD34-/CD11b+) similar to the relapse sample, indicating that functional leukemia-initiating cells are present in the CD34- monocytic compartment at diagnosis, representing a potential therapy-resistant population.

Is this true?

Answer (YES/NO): NO